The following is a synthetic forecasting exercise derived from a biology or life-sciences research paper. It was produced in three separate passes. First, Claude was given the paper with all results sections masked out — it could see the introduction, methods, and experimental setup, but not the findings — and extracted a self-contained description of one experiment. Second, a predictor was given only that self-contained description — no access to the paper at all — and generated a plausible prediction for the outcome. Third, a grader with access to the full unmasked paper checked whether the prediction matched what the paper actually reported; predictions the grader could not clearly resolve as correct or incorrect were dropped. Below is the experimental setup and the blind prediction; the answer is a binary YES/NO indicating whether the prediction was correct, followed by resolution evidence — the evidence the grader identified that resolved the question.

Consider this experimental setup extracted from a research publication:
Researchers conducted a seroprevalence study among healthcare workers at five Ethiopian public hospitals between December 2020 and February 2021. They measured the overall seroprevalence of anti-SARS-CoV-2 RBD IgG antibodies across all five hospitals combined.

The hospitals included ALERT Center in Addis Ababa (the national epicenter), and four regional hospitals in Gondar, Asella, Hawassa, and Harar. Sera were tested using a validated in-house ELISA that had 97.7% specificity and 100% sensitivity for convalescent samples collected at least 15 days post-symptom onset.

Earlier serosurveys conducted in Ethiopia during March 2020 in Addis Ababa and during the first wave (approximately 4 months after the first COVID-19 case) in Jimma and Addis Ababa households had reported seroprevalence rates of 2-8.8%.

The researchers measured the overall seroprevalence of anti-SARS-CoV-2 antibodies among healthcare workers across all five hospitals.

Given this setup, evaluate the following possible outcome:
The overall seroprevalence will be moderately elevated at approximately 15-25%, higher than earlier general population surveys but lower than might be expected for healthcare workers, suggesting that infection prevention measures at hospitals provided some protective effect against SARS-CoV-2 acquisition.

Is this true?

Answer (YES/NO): NO